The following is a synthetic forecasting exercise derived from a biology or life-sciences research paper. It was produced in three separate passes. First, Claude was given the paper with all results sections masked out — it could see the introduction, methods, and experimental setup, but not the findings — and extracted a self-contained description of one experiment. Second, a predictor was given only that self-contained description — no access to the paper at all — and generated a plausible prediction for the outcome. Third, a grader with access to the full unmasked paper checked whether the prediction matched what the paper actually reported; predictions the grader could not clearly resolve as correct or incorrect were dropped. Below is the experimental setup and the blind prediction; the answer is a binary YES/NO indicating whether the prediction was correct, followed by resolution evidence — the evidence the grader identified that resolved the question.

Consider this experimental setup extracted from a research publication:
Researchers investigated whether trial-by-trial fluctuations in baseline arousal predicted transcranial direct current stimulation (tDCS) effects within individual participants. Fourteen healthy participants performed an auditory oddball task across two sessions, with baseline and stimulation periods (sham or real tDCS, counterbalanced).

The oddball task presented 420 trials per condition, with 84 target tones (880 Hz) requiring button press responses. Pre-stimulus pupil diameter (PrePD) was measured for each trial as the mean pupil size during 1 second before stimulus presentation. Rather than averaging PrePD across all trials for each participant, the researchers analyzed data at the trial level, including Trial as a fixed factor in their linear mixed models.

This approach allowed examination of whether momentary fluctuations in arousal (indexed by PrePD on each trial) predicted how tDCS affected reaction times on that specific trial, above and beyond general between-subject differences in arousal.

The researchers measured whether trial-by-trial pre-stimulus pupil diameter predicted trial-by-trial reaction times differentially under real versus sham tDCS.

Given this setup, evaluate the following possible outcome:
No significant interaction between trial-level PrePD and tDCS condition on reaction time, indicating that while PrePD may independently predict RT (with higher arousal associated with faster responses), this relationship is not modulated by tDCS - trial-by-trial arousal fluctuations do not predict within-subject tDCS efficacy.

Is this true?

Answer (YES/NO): NO